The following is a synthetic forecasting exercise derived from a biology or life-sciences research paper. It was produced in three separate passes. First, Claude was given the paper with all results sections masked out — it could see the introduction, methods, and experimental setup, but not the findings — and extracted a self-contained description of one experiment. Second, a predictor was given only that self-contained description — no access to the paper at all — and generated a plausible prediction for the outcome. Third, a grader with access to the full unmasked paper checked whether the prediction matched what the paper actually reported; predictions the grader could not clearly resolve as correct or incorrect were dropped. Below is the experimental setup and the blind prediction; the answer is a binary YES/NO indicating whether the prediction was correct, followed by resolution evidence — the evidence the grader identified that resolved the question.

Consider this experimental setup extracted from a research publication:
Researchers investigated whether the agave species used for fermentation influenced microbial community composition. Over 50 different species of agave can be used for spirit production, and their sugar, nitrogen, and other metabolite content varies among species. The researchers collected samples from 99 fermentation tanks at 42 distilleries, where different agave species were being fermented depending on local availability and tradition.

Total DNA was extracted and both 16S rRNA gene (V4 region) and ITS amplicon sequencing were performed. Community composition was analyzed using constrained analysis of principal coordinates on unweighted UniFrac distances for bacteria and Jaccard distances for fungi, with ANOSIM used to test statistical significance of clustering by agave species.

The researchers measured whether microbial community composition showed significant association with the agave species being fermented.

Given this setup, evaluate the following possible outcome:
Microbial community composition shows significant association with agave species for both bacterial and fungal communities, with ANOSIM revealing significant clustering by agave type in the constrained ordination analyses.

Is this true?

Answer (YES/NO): NO